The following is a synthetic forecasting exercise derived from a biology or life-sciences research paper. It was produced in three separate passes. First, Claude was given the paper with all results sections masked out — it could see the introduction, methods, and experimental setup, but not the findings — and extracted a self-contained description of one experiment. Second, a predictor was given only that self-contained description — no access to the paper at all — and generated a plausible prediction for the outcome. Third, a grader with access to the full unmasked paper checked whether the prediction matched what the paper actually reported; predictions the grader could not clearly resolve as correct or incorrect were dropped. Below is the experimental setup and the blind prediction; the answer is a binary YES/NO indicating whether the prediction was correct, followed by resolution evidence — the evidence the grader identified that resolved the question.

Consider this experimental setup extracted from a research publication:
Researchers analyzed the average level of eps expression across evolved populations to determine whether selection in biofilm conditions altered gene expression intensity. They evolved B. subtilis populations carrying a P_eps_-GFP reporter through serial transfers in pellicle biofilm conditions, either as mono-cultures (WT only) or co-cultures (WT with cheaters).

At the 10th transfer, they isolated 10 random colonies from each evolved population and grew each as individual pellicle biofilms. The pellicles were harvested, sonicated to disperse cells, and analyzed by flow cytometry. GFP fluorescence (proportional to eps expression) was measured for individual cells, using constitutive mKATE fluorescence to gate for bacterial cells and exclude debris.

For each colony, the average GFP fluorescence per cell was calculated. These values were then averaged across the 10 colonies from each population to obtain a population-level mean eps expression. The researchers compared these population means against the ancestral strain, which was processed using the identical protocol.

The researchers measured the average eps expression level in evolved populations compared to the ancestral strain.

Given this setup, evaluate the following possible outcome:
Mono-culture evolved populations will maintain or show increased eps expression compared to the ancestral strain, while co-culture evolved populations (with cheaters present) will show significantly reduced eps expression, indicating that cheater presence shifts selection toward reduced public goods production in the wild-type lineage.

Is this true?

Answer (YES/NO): NO